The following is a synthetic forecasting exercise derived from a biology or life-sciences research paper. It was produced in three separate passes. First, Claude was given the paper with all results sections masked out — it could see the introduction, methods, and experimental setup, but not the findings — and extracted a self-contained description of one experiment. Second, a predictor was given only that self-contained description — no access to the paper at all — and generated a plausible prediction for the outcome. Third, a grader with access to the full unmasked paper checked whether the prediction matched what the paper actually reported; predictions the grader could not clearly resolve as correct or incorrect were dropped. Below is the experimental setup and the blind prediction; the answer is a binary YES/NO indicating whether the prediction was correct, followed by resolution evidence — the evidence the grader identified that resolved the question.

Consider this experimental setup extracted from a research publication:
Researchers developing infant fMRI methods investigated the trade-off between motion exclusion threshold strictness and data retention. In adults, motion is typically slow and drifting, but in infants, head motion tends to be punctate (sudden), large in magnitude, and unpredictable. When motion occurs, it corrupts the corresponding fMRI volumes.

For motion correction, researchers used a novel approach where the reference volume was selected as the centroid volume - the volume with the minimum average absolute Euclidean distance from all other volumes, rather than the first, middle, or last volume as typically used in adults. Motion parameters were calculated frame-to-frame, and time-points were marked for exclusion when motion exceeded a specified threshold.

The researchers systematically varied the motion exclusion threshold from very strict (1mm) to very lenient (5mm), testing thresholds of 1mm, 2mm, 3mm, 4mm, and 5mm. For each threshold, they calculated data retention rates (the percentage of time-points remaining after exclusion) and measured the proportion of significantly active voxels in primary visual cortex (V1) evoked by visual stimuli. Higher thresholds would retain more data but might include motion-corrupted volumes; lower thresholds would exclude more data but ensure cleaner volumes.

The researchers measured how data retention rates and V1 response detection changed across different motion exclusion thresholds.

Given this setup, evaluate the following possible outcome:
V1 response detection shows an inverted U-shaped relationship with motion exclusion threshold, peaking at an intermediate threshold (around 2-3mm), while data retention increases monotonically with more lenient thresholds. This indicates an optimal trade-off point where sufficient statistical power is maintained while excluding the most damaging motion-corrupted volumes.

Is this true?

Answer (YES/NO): NO